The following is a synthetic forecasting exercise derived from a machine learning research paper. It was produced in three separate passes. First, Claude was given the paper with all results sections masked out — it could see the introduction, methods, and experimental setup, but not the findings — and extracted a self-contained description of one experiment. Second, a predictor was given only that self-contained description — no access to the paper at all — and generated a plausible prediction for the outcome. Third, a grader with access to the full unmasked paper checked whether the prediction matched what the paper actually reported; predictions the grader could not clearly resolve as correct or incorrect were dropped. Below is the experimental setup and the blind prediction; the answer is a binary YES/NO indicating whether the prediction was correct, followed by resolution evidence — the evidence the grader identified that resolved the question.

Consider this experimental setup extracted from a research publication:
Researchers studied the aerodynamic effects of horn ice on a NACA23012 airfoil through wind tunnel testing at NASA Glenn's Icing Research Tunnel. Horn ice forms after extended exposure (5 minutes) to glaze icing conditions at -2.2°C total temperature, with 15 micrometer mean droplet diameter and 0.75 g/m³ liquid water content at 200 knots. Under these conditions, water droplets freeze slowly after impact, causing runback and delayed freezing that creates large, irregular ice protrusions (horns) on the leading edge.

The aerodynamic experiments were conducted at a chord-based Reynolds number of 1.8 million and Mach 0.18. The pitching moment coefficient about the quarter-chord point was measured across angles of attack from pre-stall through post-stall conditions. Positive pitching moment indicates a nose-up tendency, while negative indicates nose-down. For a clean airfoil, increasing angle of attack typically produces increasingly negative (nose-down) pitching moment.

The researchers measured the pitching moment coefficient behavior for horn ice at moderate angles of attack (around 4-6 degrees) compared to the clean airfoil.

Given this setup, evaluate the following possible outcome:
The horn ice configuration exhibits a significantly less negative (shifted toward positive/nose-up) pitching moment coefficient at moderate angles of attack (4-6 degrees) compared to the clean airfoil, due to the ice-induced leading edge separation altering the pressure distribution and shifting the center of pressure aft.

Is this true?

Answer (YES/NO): YES